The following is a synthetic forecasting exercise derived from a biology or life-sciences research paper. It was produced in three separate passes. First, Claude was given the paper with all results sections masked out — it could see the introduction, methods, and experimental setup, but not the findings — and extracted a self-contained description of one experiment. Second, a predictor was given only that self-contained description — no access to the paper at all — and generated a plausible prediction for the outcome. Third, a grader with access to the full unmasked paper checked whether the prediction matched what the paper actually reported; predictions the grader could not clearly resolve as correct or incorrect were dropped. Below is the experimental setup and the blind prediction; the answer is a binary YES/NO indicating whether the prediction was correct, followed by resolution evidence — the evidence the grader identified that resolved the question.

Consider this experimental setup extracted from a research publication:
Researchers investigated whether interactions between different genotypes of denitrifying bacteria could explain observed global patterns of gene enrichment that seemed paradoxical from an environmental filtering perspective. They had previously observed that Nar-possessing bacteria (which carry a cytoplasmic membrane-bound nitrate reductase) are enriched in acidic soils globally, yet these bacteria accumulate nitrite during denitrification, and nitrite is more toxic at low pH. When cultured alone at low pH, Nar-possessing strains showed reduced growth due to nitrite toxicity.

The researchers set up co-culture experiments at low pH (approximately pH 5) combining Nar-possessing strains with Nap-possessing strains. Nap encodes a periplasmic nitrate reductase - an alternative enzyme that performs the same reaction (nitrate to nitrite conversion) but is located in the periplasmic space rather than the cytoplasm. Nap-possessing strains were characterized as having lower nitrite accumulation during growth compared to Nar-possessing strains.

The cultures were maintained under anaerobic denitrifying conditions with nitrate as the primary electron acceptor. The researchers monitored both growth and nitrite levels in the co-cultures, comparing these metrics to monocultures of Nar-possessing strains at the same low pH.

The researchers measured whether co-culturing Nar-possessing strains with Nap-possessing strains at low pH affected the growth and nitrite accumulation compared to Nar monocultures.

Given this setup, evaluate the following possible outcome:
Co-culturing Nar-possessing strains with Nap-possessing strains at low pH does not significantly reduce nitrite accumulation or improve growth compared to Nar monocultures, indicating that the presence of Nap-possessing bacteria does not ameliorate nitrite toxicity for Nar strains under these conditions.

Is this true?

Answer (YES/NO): NO